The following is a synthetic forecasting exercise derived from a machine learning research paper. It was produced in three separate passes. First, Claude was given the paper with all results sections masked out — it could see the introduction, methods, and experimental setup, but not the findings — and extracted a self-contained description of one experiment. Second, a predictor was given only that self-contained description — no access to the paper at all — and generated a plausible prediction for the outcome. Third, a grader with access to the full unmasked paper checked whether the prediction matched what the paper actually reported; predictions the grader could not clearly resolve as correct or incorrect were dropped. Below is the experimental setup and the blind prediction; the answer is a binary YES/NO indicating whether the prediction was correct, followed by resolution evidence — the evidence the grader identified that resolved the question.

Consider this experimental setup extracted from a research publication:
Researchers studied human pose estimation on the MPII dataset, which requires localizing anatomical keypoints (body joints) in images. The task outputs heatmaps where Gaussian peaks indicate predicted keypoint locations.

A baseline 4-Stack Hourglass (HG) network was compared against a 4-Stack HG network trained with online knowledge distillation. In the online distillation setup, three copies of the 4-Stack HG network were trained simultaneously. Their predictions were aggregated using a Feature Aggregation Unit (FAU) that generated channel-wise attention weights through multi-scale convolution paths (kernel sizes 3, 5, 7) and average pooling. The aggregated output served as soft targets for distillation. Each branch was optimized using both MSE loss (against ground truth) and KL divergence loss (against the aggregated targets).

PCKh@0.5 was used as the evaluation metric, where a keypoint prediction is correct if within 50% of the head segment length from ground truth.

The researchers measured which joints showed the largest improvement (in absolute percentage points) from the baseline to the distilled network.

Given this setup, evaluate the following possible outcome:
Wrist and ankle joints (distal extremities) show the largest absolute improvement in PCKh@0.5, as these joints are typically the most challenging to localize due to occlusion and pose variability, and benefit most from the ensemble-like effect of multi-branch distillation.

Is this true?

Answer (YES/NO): NO